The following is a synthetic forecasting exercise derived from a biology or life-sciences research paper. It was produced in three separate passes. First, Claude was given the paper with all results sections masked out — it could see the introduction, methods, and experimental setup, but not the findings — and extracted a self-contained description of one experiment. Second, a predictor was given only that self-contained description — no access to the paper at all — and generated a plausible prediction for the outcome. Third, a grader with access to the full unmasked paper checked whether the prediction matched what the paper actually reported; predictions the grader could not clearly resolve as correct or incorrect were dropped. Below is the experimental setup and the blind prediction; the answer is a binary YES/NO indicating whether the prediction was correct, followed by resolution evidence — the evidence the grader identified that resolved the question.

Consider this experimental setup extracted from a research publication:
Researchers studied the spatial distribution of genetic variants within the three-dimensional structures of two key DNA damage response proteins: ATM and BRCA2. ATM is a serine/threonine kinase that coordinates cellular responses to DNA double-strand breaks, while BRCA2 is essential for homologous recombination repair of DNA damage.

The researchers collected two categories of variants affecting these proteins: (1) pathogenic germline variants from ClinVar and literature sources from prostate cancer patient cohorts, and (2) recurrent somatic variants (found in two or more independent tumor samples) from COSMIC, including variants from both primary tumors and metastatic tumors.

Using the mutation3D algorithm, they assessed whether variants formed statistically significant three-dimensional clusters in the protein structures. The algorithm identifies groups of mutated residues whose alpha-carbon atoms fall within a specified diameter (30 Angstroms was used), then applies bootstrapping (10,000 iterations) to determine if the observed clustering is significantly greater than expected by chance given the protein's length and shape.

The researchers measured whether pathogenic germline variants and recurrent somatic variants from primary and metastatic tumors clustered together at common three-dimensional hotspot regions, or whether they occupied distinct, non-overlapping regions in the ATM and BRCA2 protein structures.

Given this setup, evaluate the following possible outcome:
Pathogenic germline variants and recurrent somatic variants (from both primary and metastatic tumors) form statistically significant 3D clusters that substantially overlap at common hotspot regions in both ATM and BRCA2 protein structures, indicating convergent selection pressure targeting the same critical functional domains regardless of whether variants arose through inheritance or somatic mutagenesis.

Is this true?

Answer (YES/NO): YES